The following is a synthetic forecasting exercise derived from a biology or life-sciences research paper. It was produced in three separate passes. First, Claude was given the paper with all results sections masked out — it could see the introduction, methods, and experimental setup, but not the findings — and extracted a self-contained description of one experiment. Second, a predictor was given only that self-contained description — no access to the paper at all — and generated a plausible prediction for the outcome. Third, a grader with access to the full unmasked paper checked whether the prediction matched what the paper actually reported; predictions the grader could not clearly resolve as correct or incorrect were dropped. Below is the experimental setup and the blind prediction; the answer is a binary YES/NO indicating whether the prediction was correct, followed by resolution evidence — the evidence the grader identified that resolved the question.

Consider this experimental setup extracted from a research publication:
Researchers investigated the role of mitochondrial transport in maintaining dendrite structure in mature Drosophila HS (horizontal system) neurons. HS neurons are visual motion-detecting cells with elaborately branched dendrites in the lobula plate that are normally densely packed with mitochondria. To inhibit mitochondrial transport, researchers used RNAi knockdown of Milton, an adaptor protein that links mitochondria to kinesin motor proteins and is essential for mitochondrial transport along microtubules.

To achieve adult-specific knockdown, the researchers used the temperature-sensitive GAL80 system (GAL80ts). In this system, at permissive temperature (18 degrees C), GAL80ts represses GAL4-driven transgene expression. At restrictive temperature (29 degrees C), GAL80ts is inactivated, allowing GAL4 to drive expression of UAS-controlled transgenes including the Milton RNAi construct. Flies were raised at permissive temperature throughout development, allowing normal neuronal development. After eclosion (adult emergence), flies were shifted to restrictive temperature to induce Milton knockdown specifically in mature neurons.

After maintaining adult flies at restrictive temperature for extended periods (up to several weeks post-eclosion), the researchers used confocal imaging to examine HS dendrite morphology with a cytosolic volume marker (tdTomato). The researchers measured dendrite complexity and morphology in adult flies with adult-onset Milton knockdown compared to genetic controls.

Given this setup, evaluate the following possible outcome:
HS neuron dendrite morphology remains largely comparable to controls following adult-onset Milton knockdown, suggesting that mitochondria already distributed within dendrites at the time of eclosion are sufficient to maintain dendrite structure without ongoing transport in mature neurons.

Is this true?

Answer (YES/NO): YES